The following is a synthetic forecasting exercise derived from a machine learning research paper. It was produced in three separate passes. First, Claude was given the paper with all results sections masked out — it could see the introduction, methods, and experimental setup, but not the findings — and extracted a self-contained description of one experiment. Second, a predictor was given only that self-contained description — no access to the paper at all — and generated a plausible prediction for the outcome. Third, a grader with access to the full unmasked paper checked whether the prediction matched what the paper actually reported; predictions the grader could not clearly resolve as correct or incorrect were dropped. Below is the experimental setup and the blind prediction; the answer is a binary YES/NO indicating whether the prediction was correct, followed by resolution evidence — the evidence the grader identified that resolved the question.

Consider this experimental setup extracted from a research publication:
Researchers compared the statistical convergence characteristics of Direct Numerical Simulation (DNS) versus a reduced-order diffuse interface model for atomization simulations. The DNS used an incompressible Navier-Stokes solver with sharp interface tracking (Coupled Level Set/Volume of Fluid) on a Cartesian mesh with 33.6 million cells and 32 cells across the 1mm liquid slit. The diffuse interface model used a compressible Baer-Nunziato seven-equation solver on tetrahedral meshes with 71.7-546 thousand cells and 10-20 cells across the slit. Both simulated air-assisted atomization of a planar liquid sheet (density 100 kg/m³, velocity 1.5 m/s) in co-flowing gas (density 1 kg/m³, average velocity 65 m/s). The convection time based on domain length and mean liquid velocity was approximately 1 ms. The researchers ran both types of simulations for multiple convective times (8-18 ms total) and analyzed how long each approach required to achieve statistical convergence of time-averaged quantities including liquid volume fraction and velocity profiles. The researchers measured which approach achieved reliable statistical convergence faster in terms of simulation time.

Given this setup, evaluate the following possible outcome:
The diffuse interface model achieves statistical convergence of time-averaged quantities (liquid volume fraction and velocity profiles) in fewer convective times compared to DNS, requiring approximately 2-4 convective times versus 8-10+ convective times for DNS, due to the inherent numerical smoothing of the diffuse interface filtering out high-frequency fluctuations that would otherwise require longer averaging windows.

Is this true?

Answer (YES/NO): NO